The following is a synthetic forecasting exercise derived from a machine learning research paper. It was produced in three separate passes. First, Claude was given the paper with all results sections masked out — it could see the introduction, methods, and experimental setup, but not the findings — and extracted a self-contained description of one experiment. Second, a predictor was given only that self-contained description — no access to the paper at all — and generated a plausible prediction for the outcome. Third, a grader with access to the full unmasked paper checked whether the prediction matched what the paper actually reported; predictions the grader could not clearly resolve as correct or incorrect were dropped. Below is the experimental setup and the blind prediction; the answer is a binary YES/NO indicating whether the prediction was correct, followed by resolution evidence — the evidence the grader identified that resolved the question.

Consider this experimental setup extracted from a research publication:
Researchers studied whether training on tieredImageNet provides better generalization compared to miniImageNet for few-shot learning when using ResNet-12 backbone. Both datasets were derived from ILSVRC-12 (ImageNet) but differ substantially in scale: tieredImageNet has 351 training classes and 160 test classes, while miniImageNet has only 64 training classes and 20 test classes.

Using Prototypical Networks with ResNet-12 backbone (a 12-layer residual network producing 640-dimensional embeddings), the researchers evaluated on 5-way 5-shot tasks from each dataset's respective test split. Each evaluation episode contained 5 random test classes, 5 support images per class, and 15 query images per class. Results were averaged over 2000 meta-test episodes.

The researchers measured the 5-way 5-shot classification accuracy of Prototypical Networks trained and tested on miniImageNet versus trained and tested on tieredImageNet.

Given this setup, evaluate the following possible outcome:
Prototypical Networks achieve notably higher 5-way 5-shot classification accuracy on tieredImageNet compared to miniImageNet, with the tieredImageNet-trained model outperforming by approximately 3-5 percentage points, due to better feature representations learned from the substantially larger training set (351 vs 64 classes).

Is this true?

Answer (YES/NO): YES